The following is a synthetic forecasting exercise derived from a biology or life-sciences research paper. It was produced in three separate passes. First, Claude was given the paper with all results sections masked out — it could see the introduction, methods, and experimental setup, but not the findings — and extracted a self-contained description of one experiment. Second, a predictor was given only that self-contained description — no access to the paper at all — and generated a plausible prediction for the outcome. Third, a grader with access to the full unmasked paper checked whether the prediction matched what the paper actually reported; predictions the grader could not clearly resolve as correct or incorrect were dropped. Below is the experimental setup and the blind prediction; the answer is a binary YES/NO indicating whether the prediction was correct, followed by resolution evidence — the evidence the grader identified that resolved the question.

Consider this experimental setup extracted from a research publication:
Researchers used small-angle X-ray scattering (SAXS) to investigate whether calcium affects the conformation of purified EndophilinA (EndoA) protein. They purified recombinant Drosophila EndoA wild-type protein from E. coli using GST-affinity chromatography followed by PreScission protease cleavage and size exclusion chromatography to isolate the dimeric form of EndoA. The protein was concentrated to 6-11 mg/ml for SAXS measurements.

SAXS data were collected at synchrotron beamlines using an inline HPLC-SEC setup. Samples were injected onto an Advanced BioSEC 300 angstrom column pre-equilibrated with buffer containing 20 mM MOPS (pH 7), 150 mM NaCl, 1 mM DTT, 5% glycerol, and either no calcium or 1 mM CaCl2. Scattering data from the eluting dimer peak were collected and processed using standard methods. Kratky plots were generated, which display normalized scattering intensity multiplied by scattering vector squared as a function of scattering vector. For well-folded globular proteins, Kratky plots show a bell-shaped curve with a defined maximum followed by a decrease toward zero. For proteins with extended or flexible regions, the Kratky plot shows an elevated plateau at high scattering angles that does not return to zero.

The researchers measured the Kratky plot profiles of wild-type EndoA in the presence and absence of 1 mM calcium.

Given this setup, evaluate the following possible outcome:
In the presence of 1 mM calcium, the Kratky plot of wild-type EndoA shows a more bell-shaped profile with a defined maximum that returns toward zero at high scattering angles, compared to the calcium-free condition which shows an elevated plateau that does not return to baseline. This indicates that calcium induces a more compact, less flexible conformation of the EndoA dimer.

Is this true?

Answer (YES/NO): NO